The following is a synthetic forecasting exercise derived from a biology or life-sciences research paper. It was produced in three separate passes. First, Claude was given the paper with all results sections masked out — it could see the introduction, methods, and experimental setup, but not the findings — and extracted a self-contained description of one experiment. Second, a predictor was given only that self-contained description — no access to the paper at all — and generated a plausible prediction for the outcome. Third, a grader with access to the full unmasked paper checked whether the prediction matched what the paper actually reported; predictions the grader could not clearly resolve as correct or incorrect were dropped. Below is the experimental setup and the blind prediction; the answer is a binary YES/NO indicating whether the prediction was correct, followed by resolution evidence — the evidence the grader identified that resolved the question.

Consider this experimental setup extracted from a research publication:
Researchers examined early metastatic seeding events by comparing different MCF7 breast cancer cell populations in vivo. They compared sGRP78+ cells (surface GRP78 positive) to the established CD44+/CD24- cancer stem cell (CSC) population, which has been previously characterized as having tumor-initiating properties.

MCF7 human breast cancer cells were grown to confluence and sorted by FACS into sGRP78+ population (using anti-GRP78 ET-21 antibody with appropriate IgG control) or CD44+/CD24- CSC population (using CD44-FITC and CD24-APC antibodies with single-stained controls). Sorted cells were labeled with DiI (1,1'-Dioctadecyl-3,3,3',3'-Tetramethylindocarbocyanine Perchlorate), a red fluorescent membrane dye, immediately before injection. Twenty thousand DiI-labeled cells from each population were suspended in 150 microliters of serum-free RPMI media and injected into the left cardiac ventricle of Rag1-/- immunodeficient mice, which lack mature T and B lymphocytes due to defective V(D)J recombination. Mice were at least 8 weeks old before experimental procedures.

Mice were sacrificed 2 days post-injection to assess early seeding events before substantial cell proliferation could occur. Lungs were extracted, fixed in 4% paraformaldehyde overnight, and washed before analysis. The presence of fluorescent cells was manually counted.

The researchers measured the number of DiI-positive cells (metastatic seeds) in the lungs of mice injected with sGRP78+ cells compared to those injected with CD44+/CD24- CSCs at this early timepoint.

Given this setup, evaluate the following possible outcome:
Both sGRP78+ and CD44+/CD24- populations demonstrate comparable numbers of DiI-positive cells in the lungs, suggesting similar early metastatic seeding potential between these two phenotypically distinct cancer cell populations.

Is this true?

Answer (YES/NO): NO